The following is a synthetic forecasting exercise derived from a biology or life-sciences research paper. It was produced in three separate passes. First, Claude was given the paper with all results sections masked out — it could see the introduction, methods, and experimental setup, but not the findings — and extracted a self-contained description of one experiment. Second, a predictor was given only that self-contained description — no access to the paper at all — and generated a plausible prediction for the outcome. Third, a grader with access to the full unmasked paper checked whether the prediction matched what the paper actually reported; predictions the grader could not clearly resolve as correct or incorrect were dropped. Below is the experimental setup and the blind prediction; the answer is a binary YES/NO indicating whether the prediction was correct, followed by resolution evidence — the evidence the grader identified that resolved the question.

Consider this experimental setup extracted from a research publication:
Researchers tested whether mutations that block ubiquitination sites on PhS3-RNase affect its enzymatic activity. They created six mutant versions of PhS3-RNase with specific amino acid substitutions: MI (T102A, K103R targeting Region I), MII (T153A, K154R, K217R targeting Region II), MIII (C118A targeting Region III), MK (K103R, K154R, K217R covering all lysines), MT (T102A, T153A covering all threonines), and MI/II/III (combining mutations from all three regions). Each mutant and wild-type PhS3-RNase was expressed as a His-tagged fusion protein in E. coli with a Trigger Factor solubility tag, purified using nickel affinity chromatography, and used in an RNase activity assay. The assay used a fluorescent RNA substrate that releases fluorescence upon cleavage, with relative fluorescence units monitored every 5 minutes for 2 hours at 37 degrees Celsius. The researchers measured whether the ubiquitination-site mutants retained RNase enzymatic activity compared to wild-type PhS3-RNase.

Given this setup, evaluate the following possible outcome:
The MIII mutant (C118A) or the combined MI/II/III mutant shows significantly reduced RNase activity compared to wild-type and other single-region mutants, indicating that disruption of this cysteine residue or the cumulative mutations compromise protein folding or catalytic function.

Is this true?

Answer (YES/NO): NO